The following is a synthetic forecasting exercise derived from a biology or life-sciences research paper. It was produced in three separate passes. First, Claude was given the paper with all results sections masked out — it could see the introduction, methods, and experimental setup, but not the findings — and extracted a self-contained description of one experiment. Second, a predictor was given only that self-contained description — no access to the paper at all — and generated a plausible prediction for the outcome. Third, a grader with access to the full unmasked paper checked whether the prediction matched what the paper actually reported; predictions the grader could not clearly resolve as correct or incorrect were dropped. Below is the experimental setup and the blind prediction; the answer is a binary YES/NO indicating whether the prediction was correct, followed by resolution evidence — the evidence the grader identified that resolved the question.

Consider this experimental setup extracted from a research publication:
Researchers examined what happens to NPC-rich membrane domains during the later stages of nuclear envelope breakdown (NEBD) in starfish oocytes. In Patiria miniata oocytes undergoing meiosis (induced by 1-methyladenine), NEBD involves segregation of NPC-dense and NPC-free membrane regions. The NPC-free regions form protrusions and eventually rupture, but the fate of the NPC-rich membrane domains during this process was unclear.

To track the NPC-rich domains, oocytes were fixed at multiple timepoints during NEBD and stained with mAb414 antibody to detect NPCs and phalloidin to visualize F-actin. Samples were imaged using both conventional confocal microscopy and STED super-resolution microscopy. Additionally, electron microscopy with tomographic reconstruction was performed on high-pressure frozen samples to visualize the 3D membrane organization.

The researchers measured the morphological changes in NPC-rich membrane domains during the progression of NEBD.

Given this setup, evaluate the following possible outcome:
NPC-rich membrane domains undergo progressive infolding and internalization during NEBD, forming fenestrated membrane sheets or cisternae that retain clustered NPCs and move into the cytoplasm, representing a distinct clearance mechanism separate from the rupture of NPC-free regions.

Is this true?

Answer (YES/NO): NO